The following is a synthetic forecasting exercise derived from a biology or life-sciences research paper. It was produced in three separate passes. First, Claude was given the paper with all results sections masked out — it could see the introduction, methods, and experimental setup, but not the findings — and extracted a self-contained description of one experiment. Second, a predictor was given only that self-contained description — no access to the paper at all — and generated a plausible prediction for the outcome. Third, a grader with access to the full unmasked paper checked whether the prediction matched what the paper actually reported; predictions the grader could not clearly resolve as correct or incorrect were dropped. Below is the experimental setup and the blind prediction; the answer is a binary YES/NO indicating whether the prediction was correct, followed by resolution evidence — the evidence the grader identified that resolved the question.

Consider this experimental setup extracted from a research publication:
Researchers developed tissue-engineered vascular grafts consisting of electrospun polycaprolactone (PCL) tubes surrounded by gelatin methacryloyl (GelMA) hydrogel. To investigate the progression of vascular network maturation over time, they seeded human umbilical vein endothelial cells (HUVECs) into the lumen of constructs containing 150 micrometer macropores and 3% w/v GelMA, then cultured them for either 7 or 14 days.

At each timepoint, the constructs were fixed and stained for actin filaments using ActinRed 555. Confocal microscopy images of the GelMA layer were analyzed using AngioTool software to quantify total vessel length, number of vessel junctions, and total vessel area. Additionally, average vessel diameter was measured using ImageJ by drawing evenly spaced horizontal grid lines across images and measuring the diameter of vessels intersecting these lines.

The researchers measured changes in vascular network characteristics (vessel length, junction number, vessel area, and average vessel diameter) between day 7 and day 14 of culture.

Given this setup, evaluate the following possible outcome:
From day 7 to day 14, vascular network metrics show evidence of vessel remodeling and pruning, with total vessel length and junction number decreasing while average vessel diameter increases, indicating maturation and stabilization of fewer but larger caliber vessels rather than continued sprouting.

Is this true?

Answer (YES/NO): NO